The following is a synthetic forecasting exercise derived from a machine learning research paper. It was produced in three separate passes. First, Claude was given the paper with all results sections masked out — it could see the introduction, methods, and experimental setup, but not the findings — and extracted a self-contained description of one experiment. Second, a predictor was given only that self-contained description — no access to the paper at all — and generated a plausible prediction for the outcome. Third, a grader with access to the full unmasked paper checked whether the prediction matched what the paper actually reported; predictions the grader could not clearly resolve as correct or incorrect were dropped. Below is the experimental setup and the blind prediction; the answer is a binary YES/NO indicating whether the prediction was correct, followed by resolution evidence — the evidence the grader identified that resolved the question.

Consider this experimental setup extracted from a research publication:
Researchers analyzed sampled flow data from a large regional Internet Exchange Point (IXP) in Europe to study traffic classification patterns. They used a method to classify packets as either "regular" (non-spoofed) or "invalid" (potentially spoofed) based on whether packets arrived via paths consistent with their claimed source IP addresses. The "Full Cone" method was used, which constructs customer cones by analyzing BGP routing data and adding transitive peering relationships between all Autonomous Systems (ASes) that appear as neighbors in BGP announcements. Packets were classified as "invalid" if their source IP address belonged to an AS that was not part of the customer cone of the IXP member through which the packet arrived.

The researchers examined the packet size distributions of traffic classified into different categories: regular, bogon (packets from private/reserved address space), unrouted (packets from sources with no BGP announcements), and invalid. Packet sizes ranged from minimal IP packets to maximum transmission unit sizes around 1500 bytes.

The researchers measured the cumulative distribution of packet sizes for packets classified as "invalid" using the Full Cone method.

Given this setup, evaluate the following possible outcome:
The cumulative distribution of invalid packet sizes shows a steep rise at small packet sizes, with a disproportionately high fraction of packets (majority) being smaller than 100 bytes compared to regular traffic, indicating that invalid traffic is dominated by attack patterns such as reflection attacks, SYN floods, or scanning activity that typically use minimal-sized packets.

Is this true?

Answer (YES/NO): NO